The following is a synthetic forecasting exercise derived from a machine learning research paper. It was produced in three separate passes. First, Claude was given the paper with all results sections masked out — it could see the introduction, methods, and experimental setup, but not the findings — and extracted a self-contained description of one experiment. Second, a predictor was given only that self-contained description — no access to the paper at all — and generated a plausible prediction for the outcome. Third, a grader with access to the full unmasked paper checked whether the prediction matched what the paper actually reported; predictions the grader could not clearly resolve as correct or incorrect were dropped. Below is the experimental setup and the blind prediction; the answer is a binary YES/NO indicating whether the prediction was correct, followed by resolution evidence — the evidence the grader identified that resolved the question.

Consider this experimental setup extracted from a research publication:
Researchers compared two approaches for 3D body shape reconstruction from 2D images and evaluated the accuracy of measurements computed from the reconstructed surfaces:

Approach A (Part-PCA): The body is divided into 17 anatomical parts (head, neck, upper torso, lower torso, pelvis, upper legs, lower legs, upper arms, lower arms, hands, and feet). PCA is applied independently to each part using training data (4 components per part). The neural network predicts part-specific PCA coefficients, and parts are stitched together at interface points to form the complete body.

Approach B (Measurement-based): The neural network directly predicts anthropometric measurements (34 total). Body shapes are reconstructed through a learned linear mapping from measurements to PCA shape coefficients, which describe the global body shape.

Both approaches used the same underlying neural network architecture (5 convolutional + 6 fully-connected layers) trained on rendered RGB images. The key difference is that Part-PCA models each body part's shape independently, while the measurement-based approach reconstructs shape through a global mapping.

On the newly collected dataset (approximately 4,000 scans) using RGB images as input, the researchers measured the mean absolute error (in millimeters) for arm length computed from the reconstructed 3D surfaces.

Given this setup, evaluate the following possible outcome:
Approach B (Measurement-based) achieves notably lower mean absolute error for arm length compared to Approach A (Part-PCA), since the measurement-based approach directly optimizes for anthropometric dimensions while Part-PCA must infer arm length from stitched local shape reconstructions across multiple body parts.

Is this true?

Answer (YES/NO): NO